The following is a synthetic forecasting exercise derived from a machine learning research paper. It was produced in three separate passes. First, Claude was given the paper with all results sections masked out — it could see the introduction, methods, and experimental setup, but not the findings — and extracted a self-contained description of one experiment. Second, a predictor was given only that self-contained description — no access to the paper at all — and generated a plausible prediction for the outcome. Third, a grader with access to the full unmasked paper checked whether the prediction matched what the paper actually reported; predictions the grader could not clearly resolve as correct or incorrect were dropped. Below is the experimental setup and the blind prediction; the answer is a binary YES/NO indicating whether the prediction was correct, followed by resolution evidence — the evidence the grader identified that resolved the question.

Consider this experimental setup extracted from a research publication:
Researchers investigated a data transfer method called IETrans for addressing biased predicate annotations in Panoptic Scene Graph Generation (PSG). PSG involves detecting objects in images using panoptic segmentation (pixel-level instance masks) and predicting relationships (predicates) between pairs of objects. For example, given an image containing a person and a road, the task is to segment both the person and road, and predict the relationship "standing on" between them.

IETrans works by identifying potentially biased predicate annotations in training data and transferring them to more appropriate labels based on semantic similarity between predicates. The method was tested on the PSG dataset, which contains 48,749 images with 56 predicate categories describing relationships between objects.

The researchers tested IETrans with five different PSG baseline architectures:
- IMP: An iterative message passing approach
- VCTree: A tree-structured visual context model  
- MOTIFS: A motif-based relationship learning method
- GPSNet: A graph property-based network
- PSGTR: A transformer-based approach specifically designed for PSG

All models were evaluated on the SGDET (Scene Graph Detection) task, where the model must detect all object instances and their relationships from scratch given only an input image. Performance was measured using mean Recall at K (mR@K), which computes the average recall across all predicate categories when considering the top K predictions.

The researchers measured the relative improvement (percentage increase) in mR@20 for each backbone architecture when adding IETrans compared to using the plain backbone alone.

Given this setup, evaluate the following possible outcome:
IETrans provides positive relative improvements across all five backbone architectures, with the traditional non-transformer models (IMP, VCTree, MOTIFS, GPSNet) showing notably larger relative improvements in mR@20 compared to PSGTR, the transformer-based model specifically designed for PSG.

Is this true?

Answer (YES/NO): YES